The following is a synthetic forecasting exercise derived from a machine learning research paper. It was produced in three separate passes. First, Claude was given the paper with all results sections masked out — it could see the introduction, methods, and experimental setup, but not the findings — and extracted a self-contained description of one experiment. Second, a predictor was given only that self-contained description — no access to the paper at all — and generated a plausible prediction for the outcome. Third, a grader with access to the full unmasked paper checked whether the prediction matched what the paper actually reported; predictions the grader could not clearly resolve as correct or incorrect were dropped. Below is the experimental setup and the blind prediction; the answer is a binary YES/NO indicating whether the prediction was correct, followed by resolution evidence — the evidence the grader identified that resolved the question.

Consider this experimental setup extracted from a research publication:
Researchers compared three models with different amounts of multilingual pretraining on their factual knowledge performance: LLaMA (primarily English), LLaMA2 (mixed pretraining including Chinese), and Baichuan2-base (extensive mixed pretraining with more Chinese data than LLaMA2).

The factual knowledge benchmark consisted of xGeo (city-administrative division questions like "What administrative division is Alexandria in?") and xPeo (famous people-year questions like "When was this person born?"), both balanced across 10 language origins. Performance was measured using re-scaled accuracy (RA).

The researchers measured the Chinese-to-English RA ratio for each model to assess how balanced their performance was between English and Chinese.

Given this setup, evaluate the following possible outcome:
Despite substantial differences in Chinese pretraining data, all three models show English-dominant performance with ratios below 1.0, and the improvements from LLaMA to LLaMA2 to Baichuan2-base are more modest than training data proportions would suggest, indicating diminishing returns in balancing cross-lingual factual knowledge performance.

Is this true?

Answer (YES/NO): NO